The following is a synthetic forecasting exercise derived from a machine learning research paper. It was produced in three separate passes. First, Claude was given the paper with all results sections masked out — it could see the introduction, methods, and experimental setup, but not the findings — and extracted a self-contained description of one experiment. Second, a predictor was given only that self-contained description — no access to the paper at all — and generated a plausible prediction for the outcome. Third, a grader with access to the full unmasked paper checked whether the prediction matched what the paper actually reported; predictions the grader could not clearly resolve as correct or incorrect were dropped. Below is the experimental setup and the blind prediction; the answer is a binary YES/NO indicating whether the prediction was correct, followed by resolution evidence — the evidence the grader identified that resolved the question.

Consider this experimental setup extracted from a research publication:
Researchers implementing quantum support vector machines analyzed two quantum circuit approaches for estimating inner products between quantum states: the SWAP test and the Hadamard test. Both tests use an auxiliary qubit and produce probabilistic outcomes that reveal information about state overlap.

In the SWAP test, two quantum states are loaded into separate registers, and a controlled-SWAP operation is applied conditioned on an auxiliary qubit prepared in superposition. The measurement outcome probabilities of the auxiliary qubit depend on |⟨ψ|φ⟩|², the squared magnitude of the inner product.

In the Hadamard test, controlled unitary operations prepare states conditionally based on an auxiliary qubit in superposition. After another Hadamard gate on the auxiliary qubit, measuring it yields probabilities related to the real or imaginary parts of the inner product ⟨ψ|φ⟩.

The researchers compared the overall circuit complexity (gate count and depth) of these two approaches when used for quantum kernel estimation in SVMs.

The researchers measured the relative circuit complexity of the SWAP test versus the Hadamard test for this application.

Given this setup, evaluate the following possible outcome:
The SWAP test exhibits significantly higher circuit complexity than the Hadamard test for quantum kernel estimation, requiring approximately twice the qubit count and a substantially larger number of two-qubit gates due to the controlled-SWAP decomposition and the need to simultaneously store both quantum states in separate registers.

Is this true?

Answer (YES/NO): NO